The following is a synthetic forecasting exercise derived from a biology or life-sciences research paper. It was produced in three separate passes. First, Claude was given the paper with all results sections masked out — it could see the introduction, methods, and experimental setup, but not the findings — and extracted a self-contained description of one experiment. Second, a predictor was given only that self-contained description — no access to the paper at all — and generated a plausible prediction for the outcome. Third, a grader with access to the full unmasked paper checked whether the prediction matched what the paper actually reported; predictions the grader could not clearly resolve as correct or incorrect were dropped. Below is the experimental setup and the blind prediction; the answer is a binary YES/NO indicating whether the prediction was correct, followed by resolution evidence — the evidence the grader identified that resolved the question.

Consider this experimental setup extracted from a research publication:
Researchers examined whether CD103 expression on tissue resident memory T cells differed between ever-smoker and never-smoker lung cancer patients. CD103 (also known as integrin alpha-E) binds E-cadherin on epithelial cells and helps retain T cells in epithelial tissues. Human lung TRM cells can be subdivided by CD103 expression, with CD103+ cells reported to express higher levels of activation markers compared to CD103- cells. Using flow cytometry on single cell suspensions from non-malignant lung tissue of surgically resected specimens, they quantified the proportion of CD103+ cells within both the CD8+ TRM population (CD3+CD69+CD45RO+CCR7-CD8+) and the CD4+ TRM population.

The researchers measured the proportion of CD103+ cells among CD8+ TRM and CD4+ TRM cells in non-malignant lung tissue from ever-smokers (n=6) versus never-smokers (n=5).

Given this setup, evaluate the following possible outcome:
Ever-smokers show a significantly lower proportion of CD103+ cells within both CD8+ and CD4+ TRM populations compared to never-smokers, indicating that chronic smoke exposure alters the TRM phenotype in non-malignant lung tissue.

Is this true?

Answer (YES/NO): NO